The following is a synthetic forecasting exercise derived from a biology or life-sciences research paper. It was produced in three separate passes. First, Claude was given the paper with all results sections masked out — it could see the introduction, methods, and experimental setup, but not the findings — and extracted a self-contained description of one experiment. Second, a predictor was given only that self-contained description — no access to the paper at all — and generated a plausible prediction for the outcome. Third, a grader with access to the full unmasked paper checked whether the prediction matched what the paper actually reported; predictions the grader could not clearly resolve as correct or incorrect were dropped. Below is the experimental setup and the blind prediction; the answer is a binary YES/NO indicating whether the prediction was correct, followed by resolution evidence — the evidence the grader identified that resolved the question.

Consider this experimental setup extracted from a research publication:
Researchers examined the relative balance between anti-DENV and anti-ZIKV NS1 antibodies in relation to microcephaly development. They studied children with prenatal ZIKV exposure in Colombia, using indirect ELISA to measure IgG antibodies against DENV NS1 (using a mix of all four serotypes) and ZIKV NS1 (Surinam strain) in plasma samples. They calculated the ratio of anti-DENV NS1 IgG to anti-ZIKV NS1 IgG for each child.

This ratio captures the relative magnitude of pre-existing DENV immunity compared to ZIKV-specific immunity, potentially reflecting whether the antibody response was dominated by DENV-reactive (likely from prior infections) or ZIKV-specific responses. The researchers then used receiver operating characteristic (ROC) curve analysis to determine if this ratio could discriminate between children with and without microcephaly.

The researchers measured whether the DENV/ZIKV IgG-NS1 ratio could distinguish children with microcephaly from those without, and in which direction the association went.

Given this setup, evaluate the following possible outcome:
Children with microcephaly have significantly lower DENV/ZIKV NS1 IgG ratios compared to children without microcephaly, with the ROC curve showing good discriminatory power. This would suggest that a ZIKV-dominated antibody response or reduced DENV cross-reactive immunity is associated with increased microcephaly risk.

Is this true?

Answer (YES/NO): YES